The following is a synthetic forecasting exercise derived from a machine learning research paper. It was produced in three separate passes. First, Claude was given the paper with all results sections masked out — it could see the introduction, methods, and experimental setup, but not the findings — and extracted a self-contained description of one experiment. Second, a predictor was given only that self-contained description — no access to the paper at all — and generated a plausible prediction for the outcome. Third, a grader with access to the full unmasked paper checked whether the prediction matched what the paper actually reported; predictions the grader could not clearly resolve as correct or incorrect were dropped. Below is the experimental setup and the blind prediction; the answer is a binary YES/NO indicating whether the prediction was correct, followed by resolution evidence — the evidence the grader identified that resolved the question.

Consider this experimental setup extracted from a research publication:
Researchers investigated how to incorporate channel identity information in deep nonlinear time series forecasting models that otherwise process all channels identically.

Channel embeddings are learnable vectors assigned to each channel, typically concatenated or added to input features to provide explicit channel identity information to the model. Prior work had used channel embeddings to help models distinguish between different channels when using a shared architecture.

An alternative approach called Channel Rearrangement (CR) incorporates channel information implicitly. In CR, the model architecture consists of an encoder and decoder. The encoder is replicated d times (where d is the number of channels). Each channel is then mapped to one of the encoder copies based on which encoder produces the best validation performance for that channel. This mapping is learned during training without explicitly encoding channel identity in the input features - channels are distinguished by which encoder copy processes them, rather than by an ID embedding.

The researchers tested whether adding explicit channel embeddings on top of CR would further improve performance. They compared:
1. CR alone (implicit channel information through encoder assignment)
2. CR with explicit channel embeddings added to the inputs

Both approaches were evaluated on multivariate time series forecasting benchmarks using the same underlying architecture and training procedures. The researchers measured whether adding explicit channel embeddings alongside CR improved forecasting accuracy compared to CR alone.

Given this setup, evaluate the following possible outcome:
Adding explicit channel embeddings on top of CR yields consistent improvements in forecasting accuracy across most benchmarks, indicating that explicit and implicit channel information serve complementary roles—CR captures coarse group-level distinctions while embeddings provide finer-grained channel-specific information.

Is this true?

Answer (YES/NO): NO